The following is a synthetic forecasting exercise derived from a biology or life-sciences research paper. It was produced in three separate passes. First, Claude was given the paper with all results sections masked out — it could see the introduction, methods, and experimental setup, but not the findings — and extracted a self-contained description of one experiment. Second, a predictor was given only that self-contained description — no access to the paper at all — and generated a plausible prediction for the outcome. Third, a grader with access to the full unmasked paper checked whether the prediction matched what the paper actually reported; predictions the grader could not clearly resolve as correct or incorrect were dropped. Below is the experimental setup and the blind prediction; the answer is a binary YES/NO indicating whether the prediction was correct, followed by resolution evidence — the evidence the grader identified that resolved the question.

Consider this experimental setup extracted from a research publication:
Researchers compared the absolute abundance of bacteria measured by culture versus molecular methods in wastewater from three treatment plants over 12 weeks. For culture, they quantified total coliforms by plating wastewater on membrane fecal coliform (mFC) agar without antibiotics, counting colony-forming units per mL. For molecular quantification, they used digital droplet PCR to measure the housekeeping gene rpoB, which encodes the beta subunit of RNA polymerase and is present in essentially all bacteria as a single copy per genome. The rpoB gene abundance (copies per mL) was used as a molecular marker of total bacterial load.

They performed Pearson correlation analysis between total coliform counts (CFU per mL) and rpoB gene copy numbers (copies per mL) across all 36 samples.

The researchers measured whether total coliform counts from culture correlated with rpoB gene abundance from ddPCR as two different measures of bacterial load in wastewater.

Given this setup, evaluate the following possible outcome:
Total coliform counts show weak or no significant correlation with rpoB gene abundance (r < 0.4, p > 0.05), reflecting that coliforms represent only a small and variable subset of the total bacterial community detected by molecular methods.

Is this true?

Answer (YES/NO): YES